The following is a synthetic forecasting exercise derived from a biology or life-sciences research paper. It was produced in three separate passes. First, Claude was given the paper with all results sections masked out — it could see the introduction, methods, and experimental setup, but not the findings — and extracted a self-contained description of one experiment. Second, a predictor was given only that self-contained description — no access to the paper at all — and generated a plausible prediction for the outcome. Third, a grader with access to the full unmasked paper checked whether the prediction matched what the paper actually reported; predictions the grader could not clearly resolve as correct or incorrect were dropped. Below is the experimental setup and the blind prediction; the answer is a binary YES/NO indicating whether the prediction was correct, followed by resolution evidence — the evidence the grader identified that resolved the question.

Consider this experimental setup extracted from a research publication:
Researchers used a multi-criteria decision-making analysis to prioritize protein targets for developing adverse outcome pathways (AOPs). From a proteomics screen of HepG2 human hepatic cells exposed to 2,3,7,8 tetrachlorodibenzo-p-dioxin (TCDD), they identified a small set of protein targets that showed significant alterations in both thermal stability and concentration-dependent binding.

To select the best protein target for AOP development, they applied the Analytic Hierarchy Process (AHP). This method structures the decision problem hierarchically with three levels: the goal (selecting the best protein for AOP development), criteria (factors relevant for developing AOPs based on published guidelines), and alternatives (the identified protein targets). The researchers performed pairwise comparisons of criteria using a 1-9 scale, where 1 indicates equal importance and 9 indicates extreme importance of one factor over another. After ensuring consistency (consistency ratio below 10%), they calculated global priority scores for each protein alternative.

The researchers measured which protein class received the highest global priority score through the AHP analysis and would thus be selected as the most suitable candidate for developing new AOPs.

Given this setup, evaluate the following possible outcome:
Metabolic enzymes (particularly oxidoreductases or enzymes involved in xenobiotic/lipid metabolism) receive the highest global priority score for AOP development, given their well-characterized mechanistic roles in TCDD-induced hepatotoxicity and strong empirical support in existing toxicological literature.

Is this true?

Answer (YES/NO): NO